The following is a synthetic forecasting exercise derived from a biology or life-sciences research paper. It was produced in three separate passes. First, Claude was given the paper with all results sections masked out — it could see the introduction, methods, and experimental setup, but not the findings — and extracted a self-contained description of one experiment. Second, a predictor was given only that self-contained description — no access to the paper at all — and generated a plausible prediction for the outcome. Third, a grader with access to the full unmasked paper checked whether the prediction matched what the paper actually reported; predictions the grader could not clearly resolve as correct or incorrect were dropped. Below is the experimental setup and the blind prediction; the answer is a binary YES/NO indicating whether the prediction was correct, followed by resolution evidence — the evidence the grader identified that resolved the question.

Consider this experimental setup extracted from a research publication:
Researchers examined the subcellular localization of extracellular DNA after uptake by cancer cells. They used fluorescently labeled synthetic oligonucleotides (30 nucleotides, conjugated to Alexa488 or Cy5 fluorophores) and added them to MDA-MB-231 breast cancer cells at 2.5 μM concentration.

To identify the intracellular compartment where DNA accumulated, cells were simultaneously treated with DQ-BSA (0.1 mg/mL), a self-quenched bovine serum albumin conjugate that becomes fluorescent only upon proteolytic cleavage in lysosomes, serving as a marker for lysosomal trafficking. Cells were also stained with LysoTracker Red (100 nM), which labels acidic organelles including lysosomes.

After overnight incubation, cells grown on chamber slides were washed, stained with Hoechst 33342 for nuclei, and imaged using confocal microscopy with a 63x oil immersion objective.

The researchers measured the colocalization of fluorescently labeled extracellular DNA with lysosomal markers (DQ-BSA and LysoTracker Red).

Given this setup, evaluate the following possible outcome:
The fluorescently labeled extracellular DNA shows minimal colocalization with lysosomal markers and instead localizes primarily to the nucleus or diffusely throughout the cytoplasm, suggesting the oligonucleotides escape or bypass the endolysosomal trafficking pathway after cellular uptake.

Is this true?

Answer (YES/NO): NO